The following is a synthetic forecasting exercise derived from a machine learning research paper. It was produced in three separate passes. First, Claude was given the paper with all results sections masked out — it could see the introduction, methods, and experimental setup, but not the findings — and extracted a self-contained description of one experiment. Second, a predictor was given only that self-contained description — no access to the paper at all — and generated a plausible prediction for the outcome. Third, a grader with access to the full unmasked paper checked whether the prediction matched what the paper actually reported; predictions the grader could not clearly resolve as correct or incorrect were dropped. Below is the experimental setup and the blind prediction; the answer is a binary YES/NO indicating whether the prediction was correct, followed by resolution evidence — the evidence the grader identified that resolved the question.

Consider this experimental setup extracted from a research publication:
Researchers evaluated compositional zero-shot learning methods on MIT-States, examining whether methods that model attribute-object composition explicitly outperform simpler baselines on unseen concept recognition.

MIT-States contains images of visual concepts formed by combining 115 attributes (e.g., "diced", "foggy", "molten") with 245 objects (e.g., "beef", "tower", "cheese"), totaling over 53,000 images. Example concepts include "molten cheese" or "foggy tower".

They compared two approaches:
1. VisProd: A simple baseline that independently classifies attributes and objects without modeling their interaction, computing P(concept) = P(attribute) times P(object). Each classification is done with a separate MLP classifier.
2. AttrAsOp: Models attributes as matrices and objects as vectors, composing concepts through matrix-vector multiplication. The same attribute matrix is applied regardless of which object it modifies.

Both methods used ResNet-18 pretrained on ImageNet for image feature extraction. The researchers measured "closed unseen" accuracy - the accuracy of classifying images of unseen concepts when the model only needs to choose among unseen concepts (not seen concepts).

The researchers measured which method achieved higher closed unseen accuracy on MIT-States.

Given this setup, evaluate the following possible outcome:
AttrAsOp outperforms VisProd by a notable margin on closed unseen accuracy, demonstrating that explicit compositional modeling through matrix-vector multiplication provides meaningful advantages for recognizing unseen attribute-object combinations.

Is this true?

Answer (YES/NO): YES